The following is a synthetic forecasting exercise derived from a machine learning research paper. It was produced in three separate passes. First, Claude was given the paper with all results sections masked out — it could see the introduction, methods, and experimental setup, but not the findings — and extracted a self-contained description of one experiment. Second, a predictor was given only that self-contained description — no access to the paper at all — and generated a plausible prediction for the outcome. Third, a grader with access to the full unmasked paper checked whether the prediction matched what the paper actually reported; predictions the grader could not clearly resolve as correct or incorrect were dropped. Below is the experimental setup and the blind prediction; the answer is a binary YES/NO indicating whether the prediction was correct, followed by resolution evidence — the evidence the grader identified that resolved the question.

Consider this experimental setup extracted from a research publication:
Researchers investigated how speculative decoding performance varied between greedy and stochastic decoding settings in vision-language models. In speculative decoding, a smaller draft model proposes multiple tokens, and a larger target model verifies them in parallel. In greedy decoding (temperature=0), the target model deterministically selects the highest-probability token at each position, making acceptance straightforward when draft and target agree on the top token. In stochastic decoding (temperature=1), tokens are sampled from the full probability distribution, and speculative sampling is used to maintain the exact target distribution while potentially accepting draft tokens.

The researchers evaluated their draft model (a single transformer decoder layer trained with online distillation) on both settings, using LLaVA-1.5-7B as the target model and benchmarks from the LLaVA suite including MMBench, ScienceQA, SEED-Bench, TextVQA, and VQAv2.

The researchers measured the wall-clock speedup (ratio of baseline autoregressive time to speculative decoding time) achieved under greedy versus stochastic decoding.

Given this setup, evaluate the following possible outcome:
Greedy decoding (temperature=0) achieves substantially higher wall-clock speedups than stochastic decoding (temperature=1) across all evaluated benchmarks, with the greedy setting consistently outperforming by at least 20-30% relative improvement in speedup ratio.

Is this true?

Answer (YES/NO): NO